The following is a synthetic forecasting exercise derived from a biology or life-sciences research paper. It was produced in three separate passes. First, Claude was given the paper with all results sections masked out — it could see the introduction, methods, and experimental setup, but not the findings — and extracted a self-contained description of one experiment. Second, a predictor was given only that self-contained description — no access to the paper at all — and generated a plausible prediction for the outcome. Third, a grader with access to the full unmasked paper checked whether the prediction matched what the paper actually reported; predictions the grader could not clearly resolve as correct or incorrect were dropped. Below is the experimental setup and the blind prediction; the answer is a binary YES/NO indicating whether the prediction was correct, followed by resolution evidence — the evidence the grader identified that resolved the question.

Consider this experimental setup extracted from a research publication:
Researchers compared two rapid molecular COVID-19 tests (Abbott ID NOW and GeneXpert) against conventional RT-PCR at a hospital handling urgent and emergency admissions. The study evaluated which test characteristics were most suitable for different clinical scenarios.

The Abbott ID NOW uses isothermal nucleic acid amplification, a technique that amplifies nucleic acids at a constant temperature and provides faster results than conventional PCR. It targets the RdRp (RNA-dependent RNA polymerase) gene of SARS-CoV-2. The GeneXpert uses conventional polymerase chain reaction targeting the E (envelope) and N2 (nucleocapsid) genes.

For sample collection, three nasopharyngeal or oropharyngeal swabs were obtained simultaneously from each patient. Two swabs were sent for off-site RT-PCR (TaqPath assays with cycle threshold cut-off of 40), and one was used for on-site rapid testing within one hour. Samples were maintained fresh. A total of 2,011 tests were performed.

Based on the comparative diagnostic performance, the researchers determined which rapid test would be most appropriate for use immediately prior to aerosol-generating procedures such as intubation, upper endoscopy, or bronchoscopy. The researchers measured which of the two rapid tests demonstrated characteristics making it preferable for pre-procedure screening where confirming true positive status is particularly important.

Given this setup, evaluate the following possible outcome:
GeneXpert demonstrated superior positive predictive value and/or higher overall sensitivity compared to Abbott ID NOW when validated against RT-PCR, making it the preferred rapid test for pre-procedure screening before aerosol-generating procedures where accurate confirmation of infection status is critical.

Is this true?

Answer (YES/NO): YES